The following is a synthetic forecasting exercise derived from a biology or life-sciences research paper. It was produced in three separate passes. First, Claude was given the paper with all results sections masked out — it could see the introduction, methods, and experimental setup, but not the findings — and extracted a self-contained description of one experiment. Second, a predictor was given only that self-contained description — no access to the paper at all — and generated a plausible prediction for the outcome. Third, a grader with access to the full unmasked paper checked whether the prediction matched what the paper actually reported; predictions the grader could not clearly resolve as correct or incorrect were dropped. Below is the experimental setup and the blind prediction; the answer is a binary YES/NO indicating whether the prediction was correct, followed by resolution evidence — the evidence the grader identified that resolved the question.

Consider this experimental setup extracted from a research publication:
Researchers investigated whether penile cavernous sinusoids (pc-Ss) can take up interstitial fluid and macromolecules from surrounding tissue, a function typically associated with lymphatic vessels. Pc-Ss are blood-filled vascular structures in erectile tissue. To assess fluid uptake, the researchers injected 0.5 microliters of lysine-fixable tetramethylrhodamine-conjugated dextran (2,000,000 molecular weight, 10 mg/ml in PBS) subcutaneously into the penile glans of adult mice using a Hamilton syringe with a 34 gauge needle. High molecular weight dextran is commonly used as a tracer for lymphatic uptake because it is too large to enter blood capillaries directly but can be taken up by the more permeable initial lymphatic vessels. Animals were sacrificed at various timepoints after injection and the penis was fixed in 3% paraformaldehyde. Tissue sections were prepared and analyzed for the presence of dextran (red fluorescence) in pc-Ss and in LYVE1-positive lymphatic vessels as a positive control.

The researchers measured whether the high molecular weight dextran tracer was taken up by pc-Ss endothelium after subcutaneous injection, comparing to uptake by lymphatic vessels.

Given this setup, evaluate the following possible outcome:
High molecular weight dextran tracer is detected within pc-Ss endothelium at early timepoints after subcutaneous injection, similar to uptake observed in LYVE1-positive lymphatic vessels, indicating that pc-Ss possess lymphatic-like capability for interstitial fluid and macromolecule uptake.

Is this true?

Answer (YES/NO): YES